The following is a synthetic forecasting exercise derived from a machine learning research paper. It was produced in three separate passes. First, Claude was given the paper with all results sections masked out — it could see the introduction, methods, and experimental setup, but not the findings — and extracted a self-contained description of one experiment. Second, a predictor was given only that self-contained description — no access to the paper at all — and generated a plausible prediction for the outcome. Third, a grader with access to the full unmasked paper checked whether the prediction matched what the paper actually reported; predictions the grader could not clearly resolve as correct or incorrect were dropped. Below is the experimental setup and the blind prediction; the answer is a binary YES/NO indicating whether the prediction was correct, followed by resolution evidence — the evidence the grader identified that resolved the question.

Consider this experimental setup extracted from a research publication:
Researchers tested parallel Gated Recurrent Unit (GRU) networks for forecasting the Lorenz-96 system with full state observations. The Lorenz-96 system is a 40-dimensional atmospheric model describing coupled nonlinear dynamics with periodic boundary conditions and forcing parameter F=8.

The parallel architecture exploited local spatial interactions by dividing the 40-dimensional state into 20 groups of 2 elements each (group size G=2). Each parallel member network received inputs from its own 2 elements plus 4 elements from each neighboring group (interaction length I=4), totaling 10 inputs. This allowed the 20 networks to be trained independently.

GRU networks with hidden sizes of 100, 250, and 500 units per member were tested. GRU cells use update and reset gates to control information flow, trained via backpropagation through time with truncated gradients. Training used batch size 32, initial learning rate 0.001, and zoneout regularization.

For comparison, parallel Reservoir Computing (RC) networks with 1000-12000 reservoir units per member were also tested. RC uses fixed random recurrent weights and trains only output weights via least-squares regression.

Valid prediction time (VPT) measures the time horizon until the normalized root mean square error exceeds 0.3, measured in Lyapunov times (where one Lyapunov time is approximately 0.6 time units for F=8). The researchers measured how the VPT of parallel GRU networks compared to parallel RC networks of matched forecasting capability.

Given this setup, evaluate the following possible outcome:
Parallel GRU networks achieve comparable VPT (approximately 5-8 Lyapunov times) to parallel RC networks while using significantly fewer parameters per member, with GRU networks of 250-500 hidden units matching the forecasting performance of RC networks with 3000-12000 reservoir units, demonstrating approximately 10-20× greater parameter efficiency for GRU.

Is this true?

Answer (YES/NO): NO